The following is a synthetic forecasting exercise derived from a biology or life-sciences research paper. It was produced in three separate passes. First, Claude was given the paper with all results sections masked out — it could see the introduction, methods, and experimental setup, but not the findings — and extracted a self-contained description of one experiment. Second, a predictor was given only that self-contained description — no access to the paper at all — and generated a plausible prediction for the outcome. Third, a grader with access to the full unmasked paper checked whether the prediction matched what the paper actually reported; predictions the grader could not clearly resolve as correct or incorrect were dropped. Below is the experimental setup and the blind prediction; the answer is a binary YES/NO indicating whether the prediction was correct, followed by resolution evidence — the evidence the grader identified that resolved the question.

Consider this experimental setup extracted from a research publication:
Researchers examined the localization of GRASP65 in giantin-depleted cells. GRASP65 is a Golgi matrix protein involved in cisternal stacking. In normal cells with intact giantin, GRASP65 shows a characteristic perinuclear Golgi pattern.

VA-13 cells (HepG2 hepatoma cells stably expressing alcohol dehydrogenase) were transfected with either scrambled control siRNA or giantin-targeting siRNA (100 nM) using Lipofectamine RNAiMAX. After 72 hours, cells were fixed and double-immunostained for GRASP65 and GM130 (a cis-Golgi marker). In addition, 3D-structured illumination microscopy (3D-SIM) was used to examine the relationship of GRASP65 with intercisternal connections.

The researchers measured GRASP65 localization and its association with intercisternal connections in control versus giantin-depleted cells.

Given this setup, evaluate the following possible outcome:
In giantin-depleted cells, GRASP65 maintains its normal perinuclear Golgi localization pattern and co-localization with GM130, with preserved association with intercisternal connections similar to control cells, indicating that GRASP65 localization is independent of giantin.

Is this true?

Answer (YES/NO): NO